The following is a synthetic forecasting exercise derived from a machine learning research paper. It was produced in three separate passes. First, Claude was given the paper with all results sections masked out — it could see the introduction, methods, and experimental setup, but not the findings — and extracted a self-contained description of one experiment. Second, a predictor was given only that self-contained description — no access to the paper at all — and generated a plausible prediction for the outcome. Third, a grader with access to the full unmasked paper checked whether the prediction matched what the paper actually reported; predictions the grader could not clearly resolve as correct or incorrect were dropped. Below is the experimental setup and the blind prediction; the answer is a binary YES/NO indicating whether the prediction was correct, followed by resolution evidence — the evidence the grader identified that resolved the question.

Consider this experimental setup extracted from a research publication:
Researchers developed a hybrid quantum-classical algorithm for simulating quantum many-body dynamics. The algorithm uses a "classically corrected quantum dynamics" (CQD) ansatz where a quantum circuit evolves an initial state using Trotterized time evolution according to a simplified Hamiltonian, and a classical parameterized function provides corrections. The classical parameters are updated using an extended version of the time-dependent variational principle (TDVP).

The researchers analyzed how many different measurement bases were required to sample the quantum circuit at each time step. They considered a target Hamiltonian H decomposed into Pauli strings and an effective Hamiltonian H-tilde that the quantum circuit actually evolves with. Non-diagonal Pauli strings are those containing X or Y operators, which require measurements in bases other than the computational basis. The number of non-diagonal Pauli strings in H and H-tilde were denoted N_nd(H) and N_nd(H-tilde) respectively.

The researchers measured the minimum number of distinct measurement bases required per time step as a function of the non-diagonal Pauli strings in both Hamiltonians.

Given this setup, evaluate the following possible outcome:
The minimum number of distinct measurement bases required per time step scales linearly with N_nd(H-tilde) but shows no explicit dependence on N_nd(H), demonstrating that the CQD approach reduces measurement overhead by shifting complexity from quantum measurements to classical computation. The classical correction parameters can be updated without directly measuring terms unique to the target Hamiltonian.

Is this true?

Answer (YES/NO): NO